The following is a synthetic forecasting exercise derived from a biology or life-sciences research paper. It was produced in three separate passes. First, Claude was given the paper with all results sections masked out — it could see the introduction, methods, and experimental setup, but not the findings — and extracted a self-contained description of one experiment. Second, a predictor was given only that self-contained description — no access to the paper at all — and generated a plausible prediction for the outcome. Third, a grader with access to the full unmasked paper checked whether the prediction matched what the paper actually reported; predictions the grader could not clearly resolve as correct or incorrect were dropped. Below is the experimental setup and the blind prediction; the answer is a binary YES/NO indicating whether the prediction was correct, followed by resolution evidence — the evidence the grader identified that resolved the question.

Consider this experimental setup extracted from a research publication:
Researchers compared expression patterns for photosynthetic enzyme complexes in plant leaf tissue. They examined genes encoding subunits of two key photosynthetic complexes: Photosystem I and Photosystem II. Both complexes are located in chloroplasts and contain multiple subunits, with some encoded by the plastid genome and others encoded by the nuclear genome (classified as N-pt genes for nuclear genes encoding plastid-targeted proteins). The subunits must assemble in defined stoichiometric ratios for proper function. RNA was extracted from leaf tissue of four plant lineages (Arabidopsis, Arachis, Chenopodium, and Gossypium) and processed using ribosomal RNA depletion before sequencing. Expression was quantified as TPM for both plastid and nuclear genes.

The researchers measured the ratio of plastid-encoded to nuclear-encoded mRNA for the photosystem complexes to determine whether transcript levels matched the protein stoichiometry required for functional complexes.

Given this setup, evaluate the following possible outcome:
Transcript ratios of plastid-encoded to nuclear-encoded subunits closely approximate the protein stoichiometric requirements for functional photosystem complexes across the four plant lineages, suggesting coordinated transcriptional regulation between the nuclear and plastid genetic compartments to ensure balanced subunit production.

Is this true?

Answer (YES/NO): NO